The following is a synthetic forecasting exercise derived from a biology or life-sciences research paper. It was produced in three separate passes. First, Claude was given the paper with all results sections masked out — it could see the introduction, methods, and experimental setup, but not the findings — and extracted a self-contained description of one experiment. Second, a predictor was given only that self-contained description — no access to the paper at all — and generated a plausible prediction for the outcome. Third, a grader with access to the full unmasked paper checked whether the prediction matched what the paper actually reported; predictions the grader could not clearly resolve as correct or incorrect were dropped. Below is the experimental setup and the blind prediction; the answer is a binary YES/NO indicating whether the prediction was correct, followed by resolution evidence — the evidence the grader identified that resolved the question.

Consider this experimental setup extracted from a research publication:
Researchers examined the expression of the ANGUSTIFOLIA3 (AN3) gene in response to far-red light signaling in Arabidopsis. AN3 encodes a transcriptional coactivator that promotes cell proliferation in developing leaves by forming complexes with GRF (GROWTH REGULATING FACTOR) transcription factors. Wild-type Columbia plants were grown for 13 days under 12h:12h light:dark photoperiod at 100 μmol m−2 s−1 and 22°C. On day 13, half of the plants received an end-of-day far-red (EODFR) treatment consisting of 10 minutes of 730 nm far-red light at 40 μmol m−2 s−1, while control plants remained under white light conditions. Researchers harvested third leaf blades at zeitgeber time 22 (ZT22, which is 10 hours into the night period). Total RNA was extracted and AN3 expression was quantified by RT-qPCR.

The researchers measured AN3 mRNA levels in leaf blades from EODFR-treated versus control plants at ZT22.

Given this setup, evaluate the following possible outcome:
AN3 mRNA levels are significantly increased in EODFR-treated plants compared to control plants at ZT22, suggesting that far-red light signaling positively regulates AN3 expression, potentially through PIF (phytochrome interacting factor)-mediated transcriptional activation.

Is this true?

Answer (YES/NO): NO